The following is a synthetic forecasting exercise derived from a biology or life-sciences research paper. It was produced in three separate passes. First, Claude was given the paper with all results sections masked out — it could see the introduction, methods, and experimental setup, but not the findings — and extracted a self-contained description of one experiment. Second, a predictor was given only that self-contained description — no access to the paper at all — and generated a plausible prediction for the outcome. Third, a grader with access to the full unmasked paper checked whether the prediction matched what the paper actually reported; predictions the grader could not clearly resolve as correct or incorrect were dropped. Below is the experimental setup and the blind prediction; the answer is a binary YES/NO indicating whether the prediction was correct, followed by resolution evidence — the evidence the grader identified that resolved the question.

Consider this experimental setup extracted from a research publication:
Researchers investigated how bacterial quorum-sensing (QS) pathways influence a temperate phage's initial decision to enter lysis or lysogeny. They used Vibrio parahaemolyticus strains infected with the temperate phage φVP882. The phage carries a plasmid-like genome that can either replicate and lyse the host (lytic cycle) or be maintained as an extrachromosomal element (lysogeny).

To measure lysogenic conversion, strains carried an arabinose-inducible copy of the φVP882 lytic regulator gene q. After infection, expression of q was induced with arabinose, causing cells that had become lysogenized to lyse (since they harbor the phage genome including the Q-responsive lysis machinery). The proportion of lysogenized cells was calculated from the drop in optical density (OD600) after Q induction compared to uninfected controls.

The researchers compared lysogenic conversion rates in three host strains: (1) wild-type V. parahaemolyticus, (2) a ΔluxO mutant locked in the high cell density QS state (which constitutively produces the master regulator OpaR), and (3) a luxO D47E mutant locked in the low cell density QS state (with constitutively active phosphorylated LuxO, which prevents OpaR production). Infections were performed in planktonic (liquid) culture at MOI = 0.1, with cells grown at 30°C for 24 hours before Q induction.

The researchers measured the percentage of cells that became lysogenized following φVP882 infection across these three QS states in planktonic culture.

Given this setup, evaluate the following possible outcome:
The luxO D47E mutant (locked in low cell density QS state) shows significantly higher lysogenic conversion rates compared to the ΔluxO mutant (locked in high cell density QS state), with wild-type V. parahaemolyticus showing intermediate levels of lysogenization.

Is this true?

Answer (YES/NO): NO